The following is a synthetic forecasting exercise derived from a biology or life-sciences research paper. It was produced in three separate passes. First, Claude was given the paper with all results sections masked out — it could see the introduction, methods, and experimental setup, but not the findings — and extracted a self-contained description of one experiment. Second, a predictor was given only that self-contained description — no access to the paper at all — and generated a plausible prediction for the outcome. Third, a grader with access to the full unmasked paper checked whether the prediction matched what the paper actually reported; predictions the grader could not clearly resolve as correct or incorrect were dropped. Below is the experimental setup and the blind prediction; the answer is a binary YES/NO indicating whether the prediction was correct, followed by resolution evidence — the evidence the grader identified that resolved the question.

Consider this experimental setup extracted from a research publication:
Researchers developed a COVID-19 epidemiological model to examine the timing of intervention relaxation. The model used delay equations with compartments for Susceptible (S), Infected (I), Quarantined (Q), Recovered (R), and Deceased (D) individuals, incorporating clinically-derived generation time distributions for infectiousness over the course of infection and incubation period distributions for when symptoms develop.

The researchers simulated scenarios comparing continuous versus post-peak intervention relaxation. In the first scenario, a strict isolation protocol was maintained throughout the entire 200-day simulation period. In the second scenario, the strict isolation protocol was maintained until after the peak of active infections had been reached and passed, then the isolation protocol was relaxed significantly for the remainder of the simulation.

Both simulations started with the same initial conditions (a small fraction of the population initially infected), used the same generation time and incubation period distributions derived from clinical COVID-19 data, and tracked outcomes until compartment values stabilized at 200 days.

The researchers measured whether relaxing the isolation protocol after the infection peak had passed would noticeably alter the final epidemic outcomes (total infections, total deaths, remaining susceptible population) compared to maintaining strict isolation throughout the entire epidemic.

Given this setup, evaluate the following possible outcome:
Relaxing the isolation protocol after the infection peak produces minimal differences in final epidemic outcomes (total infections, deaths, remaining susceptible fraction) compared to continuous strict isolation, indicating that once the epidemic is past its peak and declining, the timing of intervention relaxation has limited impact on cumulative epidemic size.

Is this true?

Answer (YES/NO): YES